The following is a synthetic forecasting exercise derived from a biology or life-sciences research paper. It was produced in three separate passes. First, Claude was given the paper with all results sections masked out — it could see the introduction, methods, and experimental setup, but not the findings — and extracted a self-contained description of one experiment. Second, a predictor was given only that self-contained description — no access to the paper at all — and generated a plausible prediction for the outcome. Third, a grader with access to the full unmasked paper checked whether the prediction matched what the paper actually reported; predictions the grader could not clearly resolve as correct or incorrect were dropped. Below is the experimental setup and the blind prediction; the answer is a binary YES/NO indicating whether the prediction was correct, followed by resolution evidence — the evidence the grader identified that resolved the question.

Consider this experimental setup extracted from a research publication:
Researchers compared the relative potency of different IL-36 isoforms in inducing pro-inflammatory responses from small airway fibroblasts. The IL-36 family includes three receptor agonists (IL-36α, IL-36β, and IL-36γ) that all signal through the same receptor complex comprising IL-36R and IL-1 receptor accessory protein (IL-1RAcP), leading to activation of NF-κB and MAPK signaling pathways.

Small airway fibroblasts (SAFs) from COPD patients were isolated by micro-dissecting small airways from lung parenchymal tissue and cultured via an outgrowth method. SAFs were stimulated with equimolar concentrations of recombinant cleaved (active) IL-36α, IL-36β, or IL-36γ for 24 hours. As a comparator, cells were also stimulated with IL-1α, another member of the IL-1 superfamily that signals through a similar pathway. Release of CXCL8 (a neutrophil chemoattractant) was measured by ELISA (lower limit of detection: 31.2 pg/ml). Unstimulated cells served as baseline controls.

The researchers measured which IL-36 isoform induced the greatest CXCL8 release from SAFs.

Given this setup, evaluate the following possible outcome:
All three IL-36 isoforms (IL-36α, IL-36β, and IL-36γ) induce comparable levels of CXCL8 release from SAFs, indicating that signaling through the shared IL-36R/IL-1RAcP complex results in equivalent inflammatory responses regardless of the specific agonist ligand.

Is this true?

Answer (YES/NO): YES